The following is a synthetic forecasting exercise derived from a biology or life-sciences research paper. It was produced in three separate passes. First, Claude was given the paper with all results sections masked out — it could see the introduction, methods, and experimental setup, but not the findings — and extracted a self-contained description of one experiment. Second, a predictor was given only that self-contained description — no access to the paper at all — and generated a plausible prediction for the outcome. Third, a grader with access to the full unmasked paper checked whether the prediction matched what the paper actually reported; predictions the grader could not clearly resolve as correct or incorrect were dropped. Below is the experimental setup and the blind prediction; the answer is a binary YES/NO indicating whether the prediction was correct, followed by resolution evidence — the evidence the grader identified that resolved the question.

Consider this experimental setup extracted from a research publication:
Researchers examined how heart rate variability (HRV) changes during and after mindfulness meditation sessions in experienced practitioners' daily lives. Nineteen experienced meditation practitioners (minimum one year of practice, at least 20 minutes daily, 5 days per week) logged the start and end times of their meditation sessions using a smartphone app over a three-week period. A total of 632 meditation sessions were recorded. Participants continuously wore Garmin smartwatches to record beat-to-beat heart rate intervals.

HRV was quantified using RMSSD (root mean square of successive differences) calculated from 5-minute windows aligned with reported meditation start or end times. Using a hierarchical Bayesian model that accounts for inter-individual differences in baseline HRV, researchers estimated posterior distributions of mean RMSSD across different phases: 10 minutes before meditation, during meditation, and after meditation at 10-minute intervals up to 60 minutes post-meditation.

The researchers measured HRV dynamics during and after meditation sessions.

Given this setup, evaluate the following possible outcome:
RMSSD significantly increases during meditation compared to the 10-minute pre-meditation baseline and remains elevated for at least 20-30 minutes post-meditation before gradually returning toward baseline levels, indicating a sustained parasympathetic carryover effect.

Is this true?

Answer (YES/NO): YES